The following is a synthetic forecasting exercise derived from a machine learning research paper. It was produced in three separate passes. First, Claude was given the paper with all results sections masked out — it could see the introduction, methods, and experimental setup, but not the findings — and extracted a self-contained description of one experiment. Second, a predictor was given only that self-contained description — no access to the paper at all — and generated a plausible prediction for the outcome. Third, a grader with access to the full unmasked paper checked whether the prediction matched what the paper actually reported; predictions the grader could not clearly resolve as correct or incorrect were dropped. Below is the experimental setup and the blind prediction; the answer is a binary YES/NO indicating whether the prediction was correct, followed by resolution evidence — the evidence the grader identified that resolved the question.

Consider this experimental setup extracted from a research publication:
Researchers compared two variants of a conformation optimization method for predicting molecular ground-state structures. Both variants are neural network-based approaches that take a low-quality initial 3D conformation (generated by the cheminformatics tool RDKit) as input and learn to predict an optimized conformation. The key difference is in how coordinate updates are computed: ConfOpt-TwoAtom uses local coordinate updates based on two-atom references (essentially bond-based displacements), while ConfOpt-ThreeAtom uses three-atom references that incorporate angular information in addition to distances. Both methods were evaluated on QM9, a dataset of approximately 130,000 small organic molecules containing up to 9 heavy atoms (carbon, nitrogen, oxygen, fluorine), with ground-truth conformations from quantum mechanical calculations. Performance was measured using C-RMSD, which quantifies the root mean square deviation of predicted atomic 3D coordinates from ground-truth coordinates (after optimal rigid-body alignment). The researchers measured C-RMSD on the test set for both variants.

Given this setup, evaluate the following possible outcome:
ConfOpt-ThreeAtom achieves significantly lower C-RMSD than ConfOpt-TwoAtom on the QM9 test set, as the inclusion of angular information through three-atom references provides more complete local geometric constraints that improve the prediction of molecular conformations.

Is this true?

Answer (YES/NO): NO